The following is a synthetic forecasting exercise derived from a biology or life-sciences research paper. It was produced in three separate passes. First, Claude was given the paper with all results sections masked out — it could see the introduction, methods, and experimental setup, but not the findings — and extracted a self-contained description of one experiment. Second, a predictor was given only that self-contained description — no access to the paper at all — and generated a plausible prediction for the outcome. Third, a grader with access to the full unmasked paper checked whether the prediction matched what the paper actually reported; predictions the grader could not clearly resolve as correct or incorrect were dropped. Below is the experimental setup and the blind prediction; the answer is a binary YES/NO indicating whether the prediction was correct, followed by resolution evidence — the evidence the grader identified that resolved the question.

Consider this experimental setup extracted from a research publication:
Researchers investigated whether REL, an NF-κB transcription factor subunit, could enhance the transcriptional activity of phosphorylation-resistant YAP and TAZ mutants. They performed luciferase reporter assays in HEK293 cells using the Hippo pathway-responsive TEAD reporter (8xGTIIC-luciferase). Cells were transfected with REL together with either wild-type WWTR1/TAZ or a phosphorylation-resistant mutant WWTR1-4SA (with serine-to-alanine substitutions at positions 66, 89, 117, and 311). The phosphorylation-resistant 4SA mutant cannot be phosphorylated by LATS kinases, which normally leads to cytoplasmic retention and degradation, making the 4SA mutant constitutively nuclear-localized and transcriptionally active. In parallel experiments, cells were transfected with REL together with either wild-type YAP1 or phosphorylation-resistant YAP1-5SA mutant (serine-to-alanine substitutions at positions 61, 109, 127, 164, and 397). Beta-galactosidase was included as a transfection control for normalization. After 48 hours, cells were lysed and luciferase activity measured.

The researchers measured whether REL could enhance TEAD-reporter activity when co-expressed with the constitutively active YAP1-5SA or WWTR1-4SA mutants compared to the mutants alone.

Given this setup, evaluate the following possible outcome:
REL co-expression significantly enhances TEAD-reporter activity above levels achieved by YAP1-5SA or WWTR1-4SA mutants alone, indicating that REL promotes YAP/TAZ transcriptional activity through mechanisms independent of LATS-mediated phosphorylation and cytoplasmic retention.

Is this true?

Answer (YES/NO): NO